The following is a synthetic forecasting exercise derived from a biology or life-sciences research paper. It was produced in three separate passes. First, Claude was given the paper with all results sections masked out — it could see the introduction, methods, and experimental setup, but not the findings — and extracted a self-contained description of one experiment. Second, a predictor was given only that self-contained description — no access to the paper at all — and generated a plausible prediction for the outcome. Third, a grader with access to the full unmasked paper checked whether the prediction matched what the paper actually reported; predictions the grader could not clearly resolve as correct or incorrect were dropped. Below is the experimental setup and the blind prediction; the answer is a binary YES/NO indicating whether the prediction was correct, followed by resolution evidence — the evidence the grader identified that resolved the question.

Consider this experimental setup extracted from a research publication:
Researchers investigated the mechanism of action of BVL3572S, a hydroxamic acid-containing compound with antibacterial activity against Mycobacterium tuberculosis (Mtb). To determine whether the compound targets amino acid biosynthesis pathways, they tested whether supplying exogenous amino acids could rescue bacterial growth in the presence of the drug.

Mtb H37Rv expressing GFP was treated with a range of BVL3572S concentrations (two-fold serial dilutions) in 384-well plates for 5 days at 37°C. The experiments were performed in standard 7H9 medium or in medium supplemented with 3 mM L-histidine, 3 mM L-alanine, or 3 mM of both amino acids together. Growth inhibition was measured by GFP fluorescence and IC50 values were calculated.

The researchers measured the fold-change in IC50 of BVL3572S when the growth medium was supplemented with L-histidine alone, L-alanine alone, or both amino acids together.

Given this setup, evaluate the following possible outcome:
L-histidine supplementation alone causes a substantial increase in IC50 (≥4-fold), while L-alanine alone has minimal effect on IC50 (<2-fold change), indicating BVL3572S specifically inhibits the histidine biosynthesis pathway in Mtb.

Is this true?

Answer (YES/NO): NO